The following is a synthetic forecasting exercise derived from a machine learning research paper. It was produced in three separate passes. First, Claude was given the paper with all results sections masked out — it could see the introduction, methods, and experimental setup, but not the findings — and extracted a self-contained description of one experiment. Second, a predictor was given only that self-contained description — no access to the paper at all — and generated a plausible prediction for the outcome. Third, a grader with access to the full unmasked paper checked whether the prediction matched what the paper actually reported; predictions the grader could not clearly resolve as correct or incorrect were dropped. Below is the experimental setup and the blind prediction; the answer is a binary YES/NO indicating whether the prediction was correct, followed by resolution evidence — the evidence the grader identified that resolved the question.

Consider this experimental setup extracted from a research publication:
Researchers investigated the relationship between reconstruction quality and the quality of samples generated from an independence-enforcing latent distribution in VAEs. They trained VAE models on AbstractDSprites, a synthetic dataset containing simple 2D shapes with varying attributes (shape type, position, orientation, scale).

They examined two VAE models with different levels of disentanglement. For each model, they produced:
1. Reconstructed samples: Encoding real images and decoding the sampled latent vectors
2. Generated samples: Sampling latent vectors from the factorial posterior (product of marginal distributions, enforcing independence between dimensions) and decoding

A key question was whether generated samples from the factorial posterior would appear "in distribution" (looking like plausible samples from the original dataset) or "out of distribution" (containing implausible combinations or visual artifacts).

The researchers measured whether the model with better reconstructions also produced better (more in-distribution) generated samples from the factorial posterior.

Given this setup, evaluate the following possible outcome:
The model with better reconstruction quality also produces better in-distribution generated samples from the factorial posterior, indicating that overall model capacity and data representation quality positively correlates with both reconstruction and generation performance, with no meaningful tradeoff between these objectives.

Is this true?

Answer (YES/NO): NO